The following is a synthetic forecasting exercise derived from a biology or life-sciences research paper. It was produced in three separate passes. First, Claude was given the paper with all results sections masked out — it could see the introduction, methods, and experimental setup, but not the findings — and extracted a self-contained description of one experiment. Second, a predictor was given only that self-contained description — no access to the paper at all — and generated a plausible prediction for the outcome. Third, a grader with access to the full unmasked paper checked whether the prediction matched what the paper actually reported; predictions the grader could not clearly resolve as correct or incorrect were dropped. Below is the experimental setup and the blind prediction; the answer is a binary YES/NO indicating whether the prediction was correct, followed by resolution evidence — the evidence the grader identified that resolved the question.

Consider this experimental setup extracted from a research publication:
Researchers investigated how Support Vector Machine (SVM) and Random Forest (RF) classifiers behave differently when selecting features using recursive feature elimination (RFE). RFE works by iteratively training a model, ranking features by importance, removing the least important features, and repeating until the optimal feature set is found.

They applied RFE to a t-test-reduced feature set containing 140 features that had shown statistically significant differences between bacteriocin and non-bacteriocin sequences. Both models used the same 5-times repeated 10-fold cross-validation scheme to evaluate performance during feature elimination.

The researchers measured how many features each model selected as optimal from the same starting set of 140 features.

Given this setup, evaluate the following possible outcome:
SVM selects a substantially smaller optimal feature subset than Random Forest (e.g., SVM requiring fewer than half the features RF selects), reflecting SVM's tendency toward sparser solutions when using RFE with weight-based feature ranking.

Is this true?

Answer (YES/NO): NO